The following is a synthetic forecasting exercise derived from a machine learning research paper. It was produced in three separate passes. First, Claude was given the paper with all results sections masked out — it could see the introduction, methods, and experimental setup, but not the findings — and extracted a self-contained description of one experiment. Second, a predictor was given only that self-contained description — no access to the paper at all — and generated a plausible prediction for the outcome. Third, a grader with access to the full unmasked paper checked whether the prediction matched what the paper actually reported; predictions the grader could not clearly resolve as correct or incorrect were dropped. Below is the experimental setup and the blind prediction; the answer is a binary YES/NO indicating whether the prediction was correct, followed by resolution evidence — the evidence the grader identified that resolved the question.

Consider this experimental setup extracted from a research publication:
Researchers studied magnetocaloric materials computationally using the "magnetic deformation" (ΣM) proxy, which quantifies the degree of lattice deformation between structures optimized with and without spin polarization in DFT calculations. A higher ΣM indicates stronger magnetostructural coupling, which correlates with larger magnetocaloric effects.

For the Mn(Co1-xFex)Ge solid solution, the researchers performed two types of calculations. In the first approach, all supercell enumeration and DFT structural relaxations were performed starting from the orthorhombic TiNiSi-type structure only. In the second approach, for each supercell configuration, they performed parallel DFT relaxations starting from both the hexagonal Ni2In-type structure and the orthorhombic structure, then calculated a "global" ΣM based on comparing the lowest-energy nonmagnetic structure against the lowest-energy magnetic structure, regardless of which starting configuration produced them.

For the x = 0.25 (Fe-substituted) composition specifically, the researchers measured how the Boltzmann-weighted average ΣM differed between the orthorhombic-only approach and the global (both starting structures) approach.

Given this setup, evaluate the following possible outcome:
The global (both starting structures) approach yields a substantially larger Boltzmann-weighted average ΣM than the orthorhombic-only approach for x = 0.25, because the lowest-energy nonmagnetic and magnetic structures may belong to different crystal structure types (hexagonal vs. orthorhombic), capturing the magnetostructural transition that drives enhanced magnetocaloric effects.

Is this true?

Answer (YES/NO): NO